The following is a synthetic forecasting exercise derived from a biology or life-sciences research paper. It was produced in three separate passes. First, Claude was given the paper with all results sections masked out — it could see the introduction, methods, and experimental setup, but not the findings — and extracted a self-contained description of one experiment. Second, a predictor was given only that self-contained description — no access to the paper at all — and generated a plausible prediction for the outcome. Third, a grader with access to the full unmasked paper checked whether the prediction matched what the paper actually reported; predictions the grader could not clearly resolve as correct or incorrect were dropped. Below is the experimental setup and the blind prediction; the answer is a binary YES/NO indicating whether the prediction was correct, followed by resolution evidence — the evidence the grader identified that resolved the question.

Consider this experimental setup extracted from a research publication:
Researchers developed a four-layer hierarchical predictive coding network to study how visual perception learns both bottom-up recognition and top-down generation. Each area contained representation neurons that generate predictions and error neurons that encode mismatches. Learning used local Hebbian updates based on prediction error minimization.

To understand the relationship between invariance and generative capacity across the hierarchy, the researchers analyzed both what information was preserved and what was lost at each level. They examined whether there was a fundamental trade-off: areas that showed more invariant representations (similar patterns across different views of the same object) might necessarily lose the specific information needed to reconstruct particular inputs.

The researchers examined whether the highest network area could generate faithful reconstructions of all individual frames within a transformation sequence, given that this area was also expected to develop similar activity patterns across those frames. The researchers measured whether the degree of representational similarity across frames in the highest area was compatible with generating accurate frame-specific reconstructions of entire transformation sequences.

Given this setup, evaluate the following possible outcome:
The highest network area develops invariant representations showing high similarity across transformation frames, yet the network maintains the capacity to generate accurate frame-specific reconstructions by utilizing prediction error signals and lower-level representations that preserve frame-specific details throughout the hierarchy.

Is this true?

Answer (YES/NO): NO